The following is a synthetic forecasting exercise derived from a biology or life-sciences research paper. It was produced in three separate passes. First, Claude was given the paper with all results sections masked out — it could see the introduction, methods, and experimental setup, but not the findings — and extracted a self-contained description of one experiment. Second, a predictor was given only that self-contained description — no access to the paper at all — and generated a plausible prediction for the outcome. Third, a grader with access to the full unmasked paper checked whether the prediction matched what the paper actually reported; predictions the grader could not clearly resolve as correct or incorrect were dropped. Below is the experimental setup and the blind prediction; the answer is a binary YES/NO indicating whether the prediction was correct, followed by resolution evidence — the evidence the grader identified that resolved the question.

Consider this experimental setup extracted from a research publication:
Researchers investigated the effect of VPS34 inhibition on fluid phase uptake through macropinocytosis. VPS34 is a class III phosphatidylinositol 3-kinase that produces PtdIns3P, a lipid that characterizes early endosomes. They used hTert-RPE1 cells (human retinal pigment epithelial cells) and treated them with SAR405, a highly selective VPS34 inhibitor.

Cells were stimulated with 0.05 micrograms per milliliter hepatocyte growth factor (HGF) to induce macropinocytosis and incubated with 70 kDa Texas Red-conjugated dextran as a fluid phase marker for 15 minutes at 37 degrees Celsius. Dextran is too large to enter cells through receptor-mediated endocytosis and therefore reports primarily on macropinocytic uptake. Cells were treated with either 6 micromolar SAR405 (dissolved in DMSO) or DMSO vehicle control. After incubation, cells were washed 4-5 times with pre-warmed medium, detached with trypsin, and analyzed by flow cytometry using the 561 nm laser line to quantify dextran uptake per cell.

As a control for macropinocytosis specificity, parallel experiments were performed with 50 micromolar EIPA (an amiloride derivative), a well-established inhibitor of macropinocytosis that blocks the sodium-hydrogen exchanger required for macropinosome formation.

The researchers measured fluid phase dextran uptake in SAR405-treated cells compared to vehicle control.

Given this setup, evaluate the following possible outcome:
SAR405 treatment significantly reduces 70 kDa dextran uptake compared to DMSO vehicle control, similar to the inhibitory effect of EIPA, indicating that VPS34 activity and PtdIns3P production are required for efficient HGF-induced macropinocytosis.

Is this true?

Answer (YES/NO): YES